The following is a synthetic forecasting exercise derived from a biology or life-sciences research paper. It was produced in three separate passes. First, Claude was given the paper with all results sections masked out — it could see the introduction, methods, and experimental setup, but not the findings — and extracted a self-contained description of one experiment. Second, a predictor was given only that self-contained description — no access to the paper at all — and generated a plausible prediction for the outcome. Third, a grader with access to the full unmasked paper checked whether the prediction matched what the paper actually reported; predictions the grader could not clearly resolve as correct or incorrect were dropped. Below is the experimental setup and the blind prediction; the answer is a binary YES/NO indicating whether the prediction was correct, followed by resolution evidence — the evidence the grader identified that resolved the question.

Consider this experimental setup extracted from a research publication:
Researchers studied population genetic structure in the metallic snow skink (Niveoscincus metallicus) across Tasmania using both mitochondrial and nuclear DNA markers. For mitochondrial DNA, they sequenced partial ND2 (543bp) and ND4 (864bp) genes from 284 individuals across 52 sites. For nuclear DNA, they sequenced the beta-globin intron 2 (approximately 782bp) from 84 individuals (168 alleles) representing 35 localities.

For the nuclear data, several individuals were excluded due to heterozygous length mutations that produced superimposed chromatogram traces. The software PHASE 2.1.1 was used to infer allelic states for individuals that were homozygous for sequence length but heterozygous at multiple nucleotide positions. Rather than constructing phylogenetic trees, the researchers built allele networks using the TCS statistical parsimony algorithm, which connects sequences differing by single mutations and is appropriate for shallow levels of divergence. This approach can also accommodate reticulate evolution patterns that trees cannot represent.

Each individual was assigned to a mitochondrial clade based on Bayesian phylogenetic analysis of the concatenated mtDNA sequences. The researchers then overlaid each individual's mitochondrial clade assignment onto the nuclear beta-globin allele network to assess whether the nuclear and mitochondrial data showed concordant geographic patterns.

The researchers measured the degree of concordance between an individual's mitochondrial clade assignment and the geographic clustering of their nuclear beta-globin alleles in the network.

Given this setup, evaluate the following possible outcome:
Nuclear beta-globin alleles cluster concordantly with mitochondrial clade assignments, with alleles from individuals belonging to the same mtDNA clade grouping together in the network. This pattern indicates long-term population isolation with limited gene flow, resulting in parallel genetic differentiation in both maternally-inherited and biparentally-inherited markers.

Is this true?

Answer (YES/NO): NO